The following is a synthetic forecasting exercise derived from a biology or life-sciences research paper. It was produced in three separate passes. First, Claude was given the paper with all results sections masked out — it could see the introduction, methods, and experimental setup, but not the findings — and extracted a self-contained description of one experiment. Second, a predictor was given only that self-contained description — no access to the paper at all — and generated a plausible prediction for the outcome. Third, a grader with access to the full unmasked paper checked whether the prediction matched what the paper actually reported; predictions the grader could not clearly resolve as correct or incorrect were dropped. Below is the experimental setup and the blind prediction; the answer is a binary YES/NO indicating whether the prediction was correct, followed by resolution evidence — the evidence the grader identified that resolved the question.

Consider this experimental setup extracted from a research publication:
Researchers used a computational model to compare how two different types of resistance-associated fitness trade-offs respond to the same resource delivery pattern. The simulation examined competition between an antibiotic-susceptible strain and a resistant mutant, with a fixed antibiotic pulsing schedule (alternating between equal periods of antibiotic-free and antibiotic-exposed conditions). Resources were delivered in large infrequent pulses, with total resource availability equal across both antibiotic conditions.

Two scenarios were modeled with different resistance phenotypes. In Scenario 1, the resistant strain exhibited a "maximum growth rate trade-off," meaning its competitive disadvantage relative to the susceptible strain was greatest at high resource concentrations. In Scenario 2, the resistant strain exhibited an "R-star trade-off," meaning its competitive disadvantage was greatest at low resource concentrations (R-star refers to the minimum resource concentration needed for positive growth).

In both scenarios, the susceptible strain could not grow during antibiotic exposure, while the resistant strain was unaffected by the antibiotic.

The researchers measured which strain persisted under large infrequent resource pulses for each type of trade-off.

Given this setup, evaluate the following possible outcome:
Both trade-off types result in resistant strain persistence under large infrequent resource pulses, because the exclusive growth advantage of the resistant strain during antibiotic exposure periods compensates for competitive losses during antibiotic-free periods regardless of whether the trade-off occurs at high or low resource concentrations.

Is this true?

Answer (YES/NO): NO